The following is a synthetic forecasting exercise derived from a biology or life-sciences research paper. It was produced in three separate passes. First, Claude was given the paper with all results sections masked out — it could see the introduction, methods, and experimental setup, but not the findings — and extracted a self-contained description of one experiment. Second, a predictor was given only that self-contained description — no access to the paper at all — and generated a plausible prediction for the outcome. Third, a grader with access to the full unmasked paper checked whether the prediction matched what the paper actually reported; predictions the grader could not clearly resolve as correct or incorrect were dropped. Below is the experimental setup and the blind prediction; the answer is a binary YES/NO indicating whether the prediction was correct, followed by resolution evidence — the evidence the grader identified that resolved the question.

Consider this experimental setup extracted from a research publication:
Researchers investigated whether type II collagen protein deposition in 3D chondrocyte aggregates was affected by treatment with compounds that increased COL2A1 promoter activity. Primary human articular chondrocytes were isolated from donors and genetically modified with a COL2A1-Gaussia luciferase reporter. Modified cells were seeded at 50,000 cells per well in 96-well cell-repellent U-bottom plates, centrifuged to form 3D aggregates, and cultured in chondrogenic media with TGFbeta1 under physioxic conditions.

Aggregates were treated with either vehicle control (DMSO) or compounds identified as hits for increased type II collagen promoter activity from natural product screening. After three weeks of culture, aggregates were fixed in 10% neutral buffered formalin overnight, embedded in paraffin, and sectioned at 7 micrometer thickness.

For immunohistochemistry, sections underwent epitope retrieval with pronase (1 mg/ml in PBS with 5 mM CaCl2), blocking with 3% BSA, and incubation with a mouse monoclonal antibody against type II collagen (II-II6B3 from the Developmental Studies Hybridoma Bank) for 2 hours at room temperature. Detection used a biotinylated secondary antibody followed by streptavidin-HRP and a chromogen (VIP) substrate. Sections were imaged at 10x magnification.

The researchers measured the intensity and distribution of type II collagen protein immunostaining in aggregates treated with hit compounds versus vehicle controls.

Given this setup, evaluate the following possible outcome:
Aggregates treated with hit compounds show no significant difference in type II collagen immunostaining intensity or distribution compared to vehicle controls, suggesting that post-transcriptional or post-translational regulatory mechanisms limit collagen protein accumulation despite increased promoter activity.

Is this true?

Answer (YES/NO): NO